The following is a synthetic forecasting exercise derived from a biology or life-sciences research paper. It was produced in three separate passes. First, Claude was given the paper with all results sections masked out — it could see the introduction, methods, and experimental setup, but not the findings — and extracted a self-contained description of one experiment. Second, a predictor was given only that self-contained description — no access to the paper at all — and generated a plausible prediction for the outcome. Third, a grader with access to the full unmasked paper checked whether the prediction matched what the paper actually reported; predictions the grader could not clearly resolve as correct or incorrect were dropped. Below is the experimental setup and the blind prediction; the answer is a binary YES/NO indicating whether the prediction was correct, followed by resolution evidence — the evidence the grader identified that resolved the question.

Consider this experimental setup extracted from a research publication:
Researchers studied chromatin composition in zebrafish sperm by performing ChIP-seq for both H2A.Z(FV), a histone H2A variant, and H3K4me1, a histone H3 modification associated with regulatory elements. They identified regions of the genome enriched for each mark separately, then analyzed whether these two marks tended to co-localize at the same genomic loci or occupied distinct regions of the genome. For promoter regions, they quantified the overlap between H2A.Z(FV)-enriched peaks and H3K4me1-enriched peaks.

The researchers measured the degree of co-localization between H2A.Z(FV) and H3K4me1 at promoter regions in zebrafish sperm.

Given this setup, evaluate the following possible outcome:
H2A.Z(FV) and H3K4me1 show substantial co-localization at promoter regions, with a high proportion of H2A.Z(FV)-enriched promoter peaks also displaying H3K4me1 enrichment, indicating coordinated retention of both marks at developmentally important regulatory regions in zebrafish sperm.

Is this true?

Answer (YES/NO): YES